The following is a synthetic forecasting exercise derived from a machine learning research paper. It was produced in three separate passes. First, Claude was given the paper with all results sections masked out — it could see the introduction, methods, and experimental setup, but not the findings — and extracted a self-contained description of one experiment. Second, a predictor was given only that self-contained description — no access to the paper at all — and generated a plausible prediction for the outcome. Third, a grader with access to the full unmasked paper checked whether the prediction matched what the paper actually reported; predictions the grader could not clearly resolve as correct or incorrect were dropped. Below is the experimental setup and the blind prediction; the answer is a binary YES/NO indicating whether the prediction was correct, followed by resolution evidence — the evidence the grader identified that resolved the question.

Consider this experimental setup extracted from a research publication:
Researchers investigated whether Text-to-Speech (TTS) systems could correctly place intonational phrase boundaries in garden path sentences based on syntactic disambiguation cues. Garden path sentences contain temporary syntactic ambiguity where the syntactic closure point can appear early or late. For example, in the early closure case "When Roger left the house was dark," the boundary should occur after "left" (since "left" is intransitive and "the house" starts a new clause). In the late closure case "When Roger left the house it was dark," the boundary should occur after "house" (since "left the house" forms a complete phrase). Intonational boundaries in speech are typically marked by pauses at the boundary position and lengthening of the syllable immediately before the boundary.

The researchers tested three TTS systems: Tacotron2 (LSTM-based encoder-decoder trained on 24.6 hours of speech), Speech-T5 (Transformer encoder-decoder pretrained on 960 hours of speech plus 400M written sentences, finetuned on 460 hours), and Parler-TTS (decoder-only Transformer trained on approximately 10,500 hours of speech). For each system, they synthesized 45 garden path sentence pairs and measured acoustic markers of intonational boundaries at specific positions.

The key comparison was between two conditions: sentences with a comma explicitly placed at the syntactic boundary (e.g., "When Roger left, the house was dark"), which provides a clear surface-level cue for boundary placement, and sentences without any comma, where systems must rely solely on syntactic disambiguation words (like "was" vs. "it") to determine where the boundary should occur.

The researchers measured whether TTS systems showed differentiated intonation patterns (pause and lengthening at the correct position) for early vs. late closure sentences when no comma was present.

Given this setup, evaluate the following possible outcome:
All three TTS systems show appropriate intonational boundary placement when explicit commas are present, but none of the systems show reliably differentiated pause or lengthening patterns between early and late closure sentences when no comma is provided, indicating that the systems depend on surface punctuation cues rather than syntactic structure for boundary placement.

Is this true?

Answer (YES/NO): YES